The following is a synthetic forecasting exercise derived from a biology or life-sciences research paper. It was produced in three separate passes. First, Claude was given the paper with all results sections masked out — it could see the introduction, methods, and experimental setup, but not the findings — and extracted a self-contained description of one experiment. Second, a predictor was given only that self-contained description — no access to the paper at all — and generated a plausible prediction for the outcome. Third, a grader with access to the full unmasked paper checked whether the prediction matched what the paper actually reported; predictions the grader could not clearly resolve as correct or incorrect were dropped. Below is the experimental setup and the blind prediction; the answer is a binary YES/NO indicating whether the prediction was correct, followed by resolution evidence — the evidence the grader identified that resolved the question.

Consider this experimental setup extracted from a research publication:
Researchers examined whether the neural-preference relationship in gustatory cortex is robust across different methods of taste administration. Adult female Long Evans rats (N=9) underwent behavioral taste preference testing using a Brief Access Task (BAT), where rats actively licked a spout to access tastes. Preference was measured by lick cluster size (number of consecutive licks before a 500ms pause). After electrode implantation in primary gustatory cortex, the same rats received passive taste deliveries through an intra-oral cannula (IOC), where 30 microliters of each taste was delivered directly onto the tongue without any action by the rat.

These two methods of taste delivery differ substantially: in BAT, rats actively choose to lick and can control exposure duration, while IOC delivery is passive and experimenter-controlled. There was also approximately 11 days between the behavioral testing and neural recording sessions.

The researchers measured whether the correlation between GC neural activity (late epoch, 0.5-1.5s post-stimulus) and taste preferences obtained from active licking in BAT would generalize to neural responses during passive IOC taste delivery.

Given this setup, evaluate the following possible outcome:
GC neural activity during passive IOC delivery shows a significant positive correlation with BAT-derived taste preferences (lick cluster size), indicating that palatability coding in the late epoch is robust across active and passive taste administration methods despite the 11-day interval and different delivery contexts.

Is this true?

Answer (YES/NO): YES